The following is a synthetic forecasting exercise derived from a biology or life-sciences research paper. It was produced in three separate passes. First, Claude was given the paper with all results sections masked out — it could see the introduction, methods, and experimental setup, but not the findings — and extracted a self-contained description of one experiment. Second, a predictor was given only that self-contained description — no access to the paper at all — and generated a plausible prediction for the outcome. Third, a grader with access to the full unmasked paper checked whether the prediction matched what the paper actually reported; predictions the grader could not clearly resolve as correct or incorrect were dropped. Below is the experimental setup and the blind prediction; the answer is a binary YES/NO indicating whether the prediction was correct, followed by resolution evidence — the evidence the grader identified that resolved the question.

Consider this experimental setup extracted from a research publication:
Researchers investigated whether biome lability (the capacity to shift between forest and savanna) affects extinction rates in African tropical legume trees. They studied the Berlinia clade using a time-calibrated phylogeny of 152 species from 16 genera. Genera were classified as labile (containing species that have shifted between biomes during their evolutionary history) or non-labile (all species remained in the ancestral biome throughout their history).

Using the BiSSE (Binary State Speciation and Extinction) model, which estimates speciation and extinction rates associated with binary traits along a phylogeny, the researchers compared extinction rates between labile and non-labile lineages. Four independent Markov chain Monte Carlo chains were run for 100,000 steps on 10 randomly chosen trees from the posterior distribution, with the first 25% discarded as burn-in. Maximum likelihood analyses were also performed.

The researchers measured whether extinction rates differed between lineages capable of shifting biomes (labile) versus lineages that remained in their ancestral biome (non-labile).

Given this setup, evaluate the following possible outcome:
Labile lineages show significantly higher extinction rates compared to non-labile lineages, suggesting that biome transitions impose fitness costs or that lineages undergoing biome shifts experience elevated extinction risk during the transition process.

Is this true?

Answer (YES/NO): NO